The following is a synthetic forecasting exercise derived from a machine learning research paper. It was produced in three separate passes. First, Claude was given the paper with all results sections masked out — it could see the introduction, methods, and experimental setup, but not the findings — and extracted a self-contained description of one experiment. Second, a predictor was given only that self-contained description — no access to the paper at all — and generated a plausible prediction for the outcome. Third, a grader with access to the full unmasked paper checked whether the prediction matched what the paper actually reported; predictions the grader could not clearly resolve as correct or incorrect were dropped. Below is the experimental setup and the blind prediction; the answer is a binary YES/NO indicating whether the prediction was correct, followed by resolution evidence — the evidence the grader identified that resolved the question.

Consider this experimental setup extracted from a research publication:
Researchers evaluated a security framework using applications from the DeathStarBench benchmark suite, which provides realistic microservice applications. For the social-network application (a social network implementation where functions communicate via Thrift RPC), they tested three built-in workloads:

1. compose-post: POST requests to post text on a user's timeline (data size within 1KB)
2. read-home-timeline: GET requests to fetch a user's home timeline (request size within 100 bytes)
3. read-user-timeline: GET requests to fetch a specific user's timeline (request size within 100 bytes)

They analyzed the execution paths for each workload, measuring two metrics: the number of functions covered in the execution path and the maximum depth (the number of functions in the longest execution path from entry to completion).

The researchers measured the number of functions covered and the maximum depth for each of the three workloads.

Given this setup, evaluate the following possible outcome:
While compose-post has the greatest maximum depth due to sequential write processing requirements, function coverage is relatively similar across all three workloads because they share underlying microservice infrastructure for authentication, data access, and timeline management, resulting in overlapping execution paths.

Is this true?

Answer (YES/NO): NO